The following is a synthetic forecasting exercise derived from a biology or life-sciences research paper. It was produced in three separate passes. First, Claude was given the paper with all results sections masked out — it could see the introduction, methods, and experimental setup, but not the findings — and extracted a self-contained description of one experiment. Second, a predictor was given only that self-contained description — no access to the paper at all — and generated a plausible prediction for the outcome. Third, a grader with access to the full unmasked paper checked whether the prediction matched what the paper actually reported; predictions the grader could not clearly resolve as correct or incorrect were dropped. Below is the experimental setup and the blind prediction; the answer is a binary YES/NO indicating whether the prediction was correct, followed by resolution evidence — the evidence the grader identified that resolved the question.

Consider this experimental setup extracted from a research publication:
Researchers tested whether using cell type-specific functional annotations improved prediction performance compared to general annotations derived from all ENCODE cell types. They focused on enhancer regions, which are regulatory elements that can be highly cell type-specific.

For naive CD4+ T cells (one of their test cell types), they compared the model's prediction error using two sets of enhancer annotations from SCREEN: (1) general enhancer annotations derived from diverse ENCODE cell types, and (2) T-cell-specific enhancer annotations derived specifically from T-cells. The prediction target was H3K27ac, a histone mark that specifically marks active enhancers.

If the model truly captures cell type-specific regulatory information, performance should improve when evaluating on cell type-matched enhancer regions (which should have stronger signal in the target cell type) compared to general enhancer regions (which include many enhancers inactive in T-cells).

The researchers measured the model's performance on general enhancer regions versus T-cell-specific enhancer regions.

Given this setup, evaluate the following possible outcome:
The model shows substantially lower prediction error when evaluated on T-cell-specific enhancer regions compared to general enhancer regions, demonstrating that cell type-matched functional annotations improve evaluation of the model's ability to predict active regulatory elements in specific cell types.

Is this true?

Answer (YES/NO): NO